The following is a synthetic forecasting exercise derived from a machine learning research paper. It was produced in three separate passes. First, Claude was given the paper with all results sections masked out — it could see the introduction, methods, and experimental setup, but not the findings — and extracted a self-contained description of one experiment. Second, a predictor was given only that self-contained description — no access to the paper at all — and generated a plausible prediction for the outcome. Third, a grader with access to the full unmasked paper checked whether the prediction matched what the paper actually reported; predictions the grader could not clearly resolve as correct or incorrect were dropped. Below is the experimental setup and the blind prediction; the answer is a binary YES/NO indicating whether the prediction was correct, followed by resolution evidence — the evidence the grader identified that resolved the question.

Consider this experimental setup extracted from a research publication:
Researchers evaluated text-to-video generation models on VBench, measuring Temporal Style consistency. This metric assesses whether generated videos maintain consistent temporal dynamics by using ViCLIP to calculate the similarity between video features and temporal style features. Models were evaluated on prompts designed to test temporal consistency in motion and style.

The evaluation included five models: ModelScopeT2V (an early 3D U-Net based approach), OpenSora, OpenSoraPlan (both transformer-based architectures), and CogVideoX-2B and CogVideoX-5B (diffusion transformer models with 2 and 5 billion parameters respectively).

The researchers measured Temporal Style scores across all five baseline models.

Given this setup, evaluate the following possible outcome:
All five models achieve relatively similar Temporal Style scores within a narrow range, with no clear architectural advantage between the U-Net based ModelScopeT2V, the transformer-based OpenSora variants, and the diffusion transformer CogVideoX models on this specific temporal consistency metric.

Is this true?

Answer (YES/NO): NO